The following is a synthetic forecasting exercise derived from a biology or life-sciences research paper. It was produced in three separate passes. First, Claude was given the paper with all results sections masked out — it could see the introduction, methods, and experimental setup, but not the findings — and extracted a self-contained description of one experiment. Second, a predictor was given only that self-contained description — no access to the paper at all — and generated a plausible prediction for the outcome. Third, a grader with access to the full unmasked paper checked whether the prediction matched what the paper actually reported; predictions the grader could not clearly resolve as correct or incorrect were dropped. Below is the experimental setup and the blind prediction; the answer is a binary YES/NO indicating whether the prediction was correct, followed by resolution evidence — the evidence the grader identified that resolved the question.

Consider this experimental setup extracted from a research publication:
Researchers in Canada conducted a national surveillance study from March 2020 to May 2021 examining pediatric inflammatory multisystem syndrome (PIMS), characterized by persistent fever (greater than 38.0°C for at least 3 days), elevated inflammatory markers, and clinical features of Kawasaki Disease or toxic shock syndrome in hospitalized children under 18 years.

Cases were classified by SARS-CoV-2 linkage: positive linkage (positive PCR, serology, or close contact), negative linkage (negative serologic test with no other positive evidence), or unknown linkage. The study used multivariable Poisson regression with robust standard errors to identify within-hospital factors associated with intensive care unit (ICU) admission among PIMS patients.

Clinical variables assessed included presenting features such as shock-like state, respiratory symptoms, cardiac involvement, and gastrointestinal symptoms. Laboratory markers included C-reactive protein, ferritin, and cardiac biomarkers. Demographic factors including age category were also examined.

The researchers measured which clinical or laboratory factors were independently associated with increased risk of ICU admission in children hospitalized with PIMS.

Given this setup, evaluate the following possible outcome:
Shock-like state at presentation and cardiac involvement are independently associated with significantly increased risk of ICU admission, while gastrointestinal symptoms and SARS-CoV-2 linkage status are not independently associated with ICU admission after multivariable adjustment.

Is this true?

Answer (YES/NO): NO